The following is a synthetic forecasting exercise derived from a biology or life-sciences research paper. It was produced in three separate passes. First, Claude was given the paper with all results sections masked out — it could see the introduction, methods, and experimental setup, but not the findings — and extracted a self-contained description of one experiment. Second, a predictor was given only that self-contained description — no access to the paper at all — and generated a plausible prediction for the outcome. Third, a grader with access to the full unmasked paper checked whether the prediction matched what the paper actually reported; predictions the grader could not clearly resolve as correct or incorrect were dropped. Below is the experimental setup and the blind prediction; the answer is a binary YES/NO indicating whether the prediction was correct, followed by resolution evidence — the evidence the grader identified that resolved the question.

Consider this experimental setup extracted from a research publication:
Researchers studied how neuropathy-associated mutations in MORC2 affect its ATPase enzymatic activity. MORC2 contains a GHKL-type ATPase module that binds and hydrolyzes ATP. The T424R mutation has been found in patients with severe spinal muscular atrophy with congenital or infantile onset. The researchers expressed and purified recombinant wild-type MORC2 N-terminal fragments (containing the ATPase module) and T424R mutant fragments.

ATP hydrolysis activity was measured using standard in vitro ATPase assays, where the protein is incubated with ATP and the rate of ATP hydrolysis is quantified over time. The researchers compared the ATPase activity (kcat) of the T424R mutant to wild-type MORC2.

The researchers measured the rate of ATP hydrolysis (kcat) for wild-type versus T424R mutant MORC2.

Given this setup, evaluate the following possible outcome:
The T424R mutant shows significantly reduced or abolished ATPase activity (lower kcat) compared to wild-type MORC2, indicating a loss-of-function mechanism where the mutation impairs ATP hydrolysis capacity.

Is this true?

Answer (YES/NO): NO